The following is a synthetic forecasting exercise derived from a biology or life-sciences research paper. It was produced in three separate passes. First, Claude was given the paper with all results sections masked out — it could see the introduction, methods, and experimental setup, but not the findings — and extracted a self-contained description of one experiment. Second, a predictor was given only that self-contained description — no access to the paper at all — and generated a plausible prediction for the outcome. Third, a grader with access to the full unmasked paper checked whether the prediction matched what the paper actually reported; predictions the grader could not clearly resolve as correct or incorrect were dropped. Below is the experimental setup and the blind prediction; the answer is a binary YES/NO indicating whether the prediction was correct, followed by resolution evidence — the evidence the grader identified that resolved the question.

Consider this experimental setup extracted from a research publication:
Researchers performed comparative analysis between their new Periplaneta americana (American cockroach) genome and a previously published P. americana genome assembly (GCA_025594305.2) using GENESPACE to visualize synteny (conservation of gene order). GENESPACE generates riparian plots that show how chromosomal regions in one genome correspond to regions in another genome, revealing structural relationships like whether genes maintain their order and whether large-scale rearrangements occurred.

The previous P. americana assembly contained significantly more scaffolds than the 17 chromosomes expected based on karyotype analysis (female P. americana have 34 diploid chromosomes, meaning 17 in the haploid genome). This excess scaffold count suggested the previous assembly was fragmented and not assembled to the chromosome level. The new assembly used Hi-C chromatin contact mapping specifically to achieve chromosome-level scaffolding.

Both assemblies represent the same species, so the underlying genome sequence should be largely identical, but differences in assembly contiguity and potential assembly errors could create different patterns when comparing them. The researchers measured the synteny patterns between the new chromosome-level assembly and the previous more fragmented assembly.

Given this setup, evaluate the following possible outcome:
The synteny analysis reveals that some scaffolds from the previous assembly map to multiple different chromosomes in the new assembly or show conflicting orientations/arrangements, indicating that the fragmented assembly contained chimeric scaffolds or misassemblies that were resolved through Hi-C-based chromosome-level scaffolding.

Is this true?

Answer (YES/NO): NO